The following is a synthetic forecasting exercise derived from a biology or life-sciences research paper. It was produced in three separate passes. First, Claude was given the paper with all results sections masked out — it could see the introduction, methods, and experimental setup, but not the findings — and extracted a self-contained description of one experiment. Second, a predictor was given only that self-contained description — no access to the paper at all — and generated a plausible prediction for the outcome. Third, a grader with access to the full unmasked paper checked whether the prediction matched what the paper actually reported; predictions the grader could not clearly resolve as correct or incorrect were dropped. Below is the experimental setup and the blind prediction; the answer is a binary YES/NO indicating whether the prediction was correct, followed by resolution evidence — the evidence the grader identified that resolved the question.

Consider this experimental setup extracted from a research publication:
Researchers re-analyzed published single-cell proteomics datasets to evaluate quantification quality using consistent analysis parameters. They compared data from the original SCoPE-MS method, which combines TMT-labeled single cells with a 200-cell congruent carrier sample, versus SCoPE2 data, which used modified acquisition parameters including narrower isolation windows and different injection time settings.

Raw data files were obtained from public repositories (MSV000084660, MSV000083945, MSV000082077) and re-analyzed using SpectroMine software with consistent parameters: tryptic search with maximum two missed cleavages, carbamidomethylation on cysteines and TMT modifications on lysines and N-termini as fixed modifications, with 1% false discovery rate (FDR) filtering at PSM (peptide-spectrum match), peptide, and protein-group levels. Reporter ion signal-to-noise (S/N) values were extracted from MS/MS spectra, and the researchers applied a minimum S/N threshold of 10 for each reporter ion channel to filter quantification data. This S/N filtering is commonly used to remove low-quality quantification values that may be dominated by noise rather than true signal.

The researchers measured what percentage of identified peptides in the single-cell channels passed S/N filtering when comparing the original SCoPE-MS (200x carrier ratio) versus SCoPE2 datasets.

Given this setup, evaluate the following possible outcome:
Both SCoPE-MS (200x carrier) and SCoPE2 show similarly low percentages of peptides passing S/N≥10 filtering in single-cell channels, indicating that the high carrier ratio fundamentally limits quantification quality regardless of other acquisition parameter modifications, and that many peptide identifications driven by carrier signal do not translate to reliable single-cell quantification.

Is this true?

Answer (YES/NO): NO